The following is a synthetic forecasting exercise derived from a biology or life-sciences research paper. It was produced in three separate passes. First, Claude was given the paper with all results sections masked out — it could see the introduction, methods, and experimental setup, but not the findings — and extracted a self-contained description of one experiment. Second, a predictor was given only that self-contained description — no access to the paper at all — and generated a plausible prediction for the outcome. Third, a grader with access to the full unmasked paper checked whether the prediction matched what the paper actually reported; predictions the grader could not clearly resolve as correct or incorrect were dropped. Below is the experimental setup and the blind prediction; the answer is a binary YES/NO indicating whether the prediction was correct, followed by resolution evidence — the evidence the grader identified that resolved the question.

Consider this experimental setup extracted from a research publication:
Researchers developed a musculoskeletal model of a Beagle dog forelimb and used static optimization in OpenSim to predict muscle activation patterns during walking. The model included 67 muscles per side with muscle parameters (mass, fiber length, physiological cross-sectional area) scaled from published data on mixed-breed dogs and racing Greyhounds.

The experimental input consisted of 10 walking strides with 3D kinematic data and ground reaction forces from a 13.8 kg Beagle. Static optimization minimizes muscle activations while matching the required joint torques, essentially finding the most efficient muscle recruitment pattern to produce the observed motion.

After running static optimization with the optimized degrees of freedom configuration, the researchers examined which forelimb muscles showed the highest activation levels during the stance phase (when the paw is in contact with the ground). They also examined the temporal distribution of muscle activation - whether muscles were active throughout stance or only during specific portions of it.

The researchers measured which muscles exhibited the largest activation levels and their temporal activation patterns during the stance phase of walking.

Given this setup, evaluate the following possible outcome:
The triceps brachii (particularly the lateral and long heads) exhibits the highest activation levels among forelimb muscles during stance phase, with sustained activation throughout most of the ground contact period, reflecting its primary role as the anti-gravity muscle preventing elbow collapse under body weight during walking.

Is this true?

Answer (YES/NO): NO